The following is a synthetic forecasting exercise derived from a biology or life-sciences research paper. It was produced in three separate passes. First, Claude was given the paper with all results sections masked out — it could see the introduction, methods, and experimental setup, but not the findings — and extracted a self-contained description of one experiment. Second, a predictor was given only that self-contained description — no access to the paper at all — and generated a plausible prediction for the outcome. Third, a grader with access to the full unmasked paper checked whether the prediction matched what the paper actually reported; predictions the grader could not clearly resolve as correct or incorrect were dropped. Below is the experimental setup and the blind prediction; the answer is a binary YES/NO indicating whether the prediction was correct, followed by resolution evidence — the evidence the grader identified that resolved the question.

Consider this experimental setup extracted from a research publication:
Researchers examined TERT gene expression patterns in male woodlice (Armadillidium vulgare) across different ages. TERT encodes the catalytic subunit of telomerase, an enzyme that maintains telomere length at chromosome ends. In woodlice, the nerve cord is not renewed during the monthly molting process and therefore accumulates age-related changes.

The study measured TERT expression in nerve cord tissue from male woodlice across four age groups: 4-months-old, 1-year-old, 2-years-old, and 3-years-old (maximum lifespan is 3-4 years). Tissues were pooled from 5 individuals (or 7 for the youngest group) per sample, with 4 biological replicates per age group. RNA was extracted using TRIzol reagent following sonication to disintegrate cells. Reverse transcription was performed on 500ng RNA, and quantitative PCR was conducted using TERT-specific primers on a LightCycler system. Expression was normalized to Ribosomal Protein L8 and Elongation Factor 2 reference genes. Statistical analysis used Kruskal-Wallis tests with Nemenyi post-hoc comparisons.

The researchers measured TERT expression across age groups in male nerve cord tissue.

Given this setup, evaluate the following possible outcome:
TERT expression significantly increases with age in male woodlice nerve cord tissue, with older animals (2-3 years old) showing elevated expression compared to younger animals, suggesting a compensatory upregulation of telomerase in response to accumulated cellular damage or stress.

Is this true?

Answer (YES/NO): NO